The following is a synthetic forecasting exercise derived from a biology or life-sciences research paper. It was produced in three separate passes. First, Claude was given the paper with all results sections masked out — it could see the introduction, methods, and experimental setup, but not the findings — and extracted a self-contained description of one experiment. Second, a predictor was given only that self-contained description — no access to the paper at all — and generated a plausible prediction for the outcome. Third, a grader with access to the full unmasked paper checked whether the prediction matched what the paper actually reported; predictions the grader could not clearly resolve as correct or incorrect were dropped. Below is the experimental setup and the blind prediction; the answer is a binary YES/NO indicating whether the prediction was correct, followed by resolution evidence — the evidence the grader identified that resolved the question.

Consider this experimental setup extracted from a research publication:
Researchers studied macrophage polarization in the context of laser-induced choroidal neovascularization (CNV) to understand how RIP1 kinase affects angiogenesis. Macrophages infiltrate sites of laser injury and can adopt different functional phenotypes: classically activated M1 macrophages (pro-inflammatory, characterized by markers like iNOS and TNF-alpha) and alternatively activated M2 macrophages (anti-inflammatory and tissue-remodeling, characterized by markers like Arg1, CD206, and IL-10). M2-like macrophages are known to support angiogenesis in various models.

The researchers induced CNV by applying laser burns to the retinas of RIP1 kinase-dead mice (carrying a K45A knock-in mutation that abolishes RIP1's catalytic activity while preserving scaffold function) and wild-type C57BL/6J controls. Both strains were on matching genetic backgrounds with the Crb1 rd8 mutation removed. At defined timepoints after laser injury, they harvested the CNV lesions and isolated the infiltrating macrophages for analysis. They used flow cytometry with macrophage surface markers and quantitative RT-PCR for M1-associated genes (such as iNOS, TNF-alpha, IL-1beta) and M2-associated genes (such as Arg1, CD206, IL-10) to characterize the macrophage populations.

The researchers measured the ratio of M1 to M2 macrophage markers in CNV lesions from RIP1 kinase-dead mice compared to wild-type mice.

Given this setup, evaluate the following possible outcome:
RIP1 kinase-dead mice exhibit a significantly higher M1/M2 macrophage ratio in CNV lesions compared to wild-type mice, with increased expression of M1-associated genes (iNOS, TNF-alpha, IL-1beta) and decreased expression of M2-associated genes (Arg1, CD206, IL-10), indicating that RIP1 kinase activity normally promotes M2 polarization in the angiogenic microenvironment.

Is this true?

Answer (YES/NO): NO